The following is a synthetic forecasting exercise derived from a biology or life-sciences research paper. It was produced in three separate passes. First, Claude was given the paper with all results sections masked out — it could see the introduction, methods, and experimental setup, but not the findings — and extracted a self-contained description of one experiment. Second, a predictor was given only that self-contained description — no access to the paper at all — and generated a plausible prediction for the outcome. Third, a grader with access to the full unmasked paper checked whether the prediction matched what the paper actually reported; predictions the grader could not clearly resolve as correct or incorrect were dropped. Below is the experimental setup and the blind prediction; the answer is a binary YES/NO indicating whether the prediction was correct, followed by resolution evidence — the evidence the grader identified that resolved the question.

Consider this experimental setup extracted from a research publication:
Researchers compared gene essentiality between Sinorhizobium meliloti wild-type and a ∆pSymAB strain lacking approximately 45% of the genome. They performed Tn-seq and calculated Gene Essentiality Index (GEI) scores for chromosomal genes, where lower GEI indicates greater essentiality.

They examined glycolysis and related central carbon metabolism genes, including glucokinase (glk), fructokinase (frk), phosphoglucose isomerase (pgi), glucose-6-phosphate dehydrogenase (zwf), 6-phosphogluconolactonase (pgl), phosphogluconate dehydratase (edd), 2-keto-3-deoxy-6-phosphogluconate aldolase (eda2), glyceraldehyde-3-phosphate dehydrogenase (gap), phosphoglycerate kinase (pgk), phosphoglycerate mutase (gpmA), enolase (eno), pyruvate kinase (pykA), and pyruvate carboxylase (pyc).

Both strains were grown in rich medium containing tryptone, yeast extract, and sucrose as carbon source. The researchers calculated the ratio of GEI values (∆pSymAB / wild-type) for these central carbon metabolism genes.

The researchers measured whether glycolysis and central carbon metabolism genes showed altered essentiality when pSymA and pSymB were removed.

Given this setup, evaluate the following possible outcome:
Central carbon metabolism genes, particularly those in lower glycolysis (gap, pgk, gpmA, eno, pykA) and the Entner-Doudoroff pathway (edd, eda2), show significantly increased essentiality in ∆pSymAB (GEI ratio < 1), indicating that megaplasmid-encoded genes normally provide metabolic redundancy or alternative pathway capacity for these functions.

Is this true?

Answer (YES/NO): YES